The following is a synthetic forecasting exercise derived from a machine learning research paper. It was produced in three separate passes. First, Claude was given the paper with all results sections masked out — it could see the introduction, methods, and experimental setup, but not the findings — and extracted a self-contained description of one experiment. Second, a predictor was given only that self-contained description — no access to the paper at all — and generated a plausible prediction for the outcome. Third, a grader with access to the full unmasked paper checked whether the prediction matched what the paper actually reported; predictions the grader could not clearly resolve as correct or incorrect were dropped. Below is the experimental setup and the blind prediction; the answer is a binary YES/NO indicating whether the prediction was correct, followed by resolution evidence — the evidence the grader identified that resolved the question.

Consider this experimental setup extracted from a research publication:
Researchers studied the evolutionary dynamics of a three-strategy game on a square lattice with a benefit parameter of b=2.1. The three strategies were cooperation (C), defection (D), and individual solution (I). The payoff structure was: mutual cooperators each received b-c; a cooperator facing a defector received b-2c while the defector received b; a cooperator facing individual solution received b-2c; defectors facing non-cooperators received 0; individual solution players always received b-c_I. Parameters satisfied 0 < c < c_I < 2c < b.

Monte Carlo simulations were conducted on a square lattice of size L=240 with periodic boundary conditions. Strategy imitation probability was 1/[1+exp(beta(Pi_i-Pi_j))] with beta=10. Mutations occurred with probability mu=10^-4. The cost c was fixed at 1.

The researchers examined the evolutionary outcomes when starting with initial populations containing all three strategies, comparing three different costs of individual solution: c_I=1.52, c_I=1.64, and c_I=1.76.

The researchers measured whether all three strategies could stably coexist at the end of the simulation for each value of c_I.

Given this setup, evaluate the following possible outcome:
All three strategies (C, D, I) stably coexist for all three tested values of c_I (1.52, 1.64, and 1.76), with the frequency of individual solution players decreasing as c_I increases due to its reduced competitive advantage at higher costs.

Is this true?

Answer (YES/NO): NO